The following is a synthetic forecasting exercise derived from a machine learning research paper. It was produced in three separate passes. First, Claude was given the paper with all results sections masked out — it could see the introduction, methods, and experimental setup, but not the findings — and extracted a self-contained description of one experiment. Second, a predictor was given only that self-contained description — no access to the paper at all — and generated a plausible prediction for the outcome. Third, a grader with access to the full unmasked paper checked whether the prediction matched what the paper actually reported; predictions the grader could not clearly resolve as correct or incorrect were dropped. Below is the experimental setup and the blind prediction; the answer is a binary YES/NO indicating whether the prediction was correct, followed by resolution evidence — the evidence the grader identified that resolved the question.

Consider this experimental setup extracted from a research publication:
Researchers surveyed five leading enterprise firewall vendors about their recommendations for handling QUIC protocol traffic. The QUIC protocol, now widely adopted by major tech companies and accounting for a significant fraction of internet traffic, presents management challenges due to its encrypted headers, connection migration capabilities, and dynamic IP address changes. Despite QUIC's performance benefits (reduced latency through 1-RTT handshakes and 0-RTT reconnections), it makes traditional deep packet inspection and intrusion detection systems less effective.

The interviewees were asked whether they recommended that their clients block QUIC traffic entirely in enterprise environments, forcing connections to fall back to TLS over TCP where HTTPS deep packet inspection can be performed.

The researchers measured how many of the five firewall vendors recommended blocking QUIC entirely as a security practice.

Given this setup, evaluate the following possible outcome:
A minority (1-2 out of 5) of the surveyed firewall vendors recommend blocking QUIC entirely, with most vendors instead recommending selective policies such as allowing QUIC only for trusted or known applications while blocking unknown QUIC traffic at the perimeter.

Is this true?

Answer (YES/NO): NO